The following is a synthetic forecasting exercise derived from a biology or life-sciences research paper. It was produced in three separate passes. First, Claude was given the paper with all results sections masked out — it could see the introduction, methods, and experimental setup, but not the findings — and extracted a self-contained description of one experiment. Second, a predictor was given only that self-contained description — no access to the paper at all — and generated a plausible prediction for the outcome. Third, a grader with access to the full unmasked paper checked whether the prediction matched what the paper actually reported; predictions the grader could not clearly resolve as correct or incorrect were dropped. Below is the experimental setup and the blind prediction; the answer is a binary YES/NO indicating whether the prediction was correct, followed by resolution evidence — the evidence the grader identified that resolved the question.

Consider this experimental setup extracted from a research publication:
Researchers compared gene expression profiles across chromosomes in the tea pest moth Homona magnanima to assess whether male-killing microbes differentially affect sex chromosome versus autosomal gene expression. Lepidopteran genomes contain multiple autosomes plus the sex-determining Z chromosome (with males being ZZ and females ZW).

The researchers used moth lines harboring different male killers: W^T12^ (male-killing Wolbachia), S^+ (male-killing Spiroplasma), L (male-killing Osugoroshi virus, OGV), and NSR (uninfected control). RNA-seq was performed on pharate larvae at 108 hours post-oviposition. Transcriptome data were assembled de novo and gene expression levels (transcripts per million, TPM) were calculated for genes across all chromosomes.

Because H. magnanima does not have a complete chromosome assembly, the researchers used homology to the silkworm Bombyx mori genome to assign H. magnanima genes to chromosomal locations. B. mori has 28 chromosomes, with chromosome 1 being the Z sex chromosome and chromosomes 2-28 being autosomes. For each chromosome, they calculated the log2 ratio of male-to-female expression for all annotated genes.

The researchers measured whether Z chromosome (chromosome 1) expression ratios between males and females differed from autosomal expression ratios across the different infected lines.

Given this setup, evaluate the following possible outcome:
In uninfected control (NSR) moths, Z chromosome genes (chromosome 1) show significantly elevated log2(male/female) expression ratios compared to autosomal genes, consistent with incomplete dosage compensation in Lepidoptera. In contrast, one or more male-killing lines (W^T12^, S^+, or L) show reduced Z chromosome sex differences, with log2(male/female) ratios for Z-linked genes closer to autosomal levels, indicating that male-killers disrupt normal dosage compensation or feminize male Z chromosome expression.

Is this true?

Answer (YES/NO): NO